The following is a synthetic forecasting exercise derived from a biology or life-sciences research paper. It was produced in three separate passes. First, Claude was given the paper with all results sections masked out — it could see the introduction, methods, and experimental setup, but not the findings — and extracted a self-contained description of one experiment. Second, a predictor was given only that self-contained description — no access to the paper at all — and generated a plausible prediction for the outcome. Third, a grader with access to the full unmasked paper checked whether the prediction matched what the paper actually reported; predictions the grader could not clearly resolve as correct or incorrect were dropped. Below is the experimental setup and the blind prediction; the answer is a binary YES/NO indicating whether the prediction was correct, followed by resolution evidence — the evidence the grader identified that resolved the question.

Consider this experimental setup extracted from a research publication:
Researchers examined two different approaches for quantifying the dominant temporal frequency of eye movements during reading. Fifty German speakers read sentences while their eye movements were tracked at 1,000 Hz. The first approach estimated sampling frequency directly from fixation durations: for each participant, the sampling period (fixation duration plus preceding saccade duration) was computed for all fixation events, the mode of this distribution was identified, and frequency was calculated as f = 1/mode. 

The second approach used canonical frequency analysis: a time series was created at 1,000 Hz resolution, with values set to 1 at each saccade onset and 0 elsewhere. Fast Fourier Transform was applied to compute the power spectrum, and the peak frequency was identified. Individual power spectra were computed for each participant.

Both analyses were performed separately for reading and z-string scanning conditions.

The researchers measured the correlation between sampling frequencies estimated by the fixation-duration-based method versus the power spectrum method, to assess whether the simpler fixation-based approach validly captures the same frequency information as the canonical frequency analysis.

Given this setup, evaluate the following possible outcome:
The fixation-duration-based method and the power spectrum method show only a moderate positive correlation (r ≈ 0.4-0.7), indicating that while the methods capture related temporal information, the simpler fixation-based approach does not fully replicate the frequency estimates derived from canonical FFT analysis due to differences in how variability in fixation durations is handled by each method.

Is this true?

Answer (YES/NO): NO